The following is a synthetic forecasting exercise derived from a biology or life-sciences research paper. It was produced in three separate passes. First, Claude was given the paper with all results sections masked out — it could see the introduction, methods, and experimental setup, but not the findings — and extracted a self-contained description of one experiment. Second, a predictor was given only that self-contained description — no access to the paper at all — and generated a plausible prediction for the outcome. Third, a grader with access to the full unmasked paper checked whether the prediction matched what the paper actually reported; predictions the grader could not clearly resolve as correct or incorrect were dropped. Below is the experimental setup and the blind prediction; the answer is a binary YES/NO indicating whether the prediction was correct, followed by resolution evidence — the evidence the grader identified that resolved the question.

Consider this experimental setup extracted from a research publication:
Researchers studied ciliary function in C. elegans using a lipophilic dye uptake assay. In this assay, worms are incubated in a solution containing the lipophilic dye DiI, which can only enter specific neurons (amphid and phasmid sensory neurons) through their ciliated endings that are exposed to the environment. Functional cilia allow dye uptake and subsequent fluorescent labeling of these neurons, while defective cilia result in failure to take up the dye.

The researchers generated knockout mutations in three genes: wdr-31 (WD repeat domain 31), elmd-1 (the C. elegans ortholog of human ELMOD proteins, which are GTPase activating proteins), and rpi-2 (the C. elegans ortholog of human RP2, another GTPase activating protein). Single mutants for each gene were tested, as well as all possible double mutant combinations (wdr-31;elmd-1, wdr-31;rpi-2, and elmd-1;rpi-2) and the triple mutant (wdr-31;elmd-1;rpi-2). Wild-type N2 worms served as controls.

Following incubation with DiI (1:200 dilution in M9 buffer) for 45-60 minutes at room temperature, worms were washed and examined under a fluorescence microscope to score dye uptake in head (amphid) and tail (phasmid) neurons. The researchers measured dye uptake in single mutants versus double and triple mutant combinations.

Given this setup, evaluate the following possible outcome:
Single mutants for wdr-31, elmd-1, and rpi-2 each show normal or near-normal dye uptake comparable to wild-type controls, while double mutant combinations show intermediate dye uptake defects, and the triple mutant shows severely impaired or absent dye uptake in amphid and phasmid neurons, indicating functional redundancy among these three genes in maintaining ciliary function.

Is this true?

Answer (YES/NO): NO